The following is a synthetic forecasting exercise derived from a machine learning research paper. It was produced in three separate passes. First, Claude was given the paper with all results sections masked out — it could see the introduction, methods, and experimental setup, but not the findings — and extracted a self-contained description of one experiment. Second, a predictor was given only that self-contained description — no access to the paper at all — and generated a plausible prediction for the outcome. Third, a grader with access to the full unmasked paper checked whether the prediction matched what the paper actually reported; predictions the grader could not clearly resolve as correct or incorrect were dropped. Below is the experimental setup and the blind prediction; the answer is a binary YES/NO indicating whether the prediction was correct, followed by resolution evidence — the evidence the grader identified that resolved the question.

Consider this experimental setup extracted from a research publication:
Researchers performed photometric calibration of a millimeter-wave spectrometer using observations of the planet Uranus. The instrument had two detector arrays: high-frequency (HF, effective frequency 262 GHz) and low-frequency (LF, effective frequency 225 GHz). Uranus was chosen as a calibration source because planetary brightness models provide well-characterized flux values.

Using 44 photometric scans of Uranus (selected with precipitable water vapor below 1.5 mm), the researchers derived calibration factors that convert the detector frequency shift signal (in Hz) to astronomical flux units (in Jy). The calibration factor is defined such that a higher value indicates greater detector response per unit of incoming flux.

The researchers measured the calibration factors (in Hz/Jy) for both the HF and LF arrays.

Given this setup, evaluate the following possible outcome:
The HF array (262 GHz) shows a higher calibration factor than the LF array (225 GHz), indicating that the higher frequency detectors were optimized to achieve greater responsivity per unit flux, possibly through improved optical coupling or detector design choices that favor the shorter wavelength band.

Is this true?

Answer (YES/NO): NO